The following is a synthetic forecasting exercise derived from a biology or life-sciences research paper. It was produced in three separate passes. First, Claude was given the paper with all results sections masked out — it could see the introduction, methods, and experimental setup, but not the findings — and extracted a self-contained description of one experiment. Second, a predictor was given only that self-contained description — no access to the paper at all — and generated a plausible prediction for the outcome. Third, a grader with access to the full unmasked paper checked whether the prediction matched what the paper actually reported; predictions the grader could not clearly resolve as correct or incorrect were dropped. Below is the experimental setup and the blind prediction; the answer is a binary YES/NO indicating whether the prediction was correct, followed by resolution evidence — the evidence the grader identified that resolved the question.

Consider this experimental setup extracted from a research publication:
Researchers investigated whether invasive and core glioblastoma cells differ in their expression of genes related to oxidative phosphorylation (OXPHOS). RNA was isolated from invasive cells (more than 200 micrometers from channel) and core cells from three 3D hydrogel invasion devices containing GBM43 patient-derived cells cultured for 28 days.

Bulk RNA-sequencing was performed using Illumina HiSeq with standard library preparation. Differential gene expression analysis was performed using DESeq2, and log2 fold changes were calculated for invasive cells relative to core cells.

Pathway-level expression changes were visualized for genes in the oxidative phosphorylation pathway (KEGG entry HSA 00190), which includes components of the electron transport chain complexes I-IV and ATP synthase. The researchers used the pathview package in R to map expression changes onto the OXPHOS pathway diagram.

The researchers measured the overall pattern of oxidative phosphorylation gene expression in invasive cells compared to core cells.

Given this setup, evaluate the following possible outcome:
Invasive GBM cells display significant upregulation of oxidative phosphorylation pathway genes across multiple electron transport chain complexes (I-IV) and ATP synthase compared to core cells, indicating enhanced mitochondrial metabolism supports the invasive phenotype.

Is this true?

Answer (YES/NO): NO